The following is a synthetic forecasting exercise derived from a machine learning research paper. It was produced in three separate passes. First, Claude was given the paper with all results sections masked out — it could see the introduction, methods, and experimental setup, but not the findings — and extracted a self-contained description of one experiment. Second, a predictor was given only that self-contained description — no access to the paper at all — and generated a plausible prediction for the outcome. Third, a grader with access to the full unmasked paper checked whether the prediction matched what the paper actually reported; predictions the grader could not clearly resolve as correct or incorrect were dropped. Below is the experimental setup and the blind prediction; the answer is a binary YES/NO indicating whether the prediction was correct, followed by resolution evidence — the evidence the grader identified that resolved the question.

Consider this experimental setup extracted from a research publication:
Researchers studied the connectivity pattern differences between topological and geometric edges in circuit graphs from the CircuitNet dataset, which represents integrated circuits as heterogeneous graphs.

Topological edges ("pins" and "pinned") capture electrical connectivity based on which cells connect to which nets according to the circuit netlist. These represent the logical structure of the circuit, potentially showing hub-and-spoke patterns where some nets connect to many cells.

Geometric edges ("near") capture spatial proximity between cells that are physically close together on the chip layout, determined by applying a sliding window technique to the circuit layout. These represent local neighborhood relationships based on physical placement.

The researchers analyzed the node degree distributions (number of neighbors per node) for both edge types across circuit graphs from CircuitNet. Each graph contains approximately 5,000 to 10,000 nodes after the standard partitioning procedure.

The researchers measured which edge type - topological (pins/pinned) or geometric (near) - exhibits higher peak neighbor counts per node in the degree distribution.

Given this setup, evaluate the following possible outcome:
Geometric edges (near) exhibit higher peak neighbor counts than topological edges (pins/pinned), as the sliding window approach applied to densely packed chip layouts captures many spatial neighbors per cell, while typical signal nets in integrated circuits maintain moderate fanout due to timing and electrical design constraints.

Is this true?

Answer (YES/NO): YES